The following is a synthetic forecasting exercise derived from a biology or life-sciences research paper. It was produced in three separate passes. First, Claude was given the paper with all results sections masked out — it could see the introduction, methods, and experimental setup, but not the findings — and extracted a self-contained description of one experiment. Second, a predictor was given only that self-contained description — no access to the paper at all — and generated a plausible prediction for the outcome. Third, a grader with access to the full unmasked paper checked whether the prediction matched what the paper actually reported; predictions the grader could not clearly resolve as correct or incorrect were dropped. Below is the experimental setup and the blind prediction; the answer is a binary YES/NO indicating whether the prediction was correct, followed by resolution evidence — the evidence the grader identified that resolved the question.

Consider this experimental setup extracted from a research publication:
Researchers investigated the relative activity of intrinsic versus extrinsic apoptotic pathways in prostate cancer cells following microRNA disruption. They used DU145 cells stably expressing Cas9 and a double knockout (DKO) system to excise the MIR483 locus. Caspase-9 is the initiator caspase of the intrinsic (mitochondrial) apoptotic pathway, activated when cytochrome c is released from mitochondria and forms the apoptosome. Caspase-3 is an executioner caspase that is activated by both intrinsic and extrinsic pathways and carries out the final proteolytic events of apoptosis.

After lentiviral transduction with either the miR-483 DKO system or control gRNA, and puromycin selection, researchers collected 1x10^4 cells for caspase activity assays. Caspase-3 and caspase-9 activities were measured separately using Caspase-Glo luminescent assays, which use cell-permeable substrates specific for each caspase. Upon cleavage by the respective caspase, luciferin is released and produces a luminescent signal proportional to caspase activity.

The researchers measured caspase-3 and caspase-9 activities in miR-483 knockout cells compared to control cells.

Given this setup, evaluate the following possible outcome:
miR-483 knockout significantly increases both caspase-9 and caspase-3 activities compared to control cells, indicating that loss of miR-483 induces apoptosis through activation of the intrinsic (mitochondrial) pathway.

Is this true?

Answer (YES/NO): YES